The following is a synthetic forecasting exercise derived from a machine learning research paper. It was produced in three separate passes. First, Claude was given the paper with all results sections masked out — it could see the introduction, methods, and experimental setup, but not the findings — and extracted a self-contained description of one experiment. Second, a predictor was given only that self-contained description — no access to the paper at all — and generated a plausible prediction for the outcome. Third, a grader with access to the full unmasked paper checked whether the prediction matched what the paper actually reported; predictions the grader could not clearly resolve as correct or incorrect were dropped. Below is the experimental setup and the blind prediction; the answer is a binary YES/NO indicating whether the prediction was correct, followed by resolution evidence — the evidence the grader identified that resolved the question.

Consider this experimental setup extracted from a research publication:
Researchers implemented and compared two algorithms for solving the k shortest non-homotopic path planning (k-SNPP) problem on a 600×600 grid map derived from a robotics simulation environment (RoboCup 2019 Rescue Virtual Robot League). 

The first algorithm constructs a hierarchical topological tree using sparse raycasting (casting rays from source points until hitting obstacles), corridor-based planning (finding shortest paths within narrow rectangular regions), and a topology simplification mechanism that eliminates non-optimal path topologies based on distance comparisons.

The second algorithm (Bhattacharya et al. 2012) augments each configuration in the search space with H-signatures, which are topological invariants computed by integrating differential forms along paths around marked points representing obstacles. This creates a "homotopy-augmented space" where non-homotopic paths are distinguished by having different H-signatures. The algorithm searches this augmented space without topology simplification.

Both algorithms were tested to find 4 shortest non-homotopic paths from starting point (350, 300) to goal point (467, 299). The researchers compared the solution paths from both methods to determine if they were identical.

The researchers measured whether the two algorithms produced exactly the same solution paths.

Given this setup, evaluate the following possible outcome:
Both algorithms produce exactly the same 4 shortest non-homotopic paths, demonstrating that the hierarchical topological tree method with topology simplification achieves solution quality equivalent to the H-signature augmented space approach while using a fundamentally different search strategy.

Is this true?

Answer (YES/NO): NO